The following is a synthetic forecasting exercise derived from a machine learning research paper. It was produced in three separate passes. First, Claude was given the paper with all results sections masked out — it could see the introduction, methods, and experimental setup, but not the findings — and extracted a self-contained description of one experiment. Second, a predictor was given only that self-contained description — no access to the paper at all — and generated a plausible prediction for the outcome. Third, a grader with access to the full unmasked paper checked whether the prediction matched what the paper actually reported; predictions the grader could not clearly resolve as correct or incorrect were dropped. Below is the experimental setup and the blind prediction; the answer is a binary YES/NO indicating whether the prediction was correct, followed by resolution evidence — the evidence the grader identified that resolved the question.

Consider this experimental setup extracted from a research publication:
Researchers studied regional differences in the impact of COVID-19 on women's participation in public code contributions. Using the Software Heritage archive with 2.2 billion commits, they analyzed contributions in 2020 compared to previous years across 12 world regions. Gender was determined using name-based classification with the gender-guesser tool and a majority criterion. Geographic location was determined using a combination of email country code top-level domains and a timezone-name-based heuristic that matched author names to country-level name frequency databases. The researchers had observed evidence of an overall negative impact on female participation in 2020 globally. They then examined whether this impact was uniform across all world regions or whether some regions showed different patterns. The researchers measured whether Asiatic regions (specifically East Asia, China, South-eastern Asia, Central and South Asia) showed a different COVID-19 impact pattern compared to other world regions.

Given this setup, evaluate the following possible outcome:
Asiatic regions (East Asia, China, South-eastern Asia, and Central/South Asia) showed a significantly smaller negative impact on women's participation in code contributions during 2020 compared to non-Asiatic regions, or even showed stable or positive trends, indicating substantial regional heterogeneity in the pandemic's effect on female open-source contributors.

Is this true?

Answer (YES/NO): YES